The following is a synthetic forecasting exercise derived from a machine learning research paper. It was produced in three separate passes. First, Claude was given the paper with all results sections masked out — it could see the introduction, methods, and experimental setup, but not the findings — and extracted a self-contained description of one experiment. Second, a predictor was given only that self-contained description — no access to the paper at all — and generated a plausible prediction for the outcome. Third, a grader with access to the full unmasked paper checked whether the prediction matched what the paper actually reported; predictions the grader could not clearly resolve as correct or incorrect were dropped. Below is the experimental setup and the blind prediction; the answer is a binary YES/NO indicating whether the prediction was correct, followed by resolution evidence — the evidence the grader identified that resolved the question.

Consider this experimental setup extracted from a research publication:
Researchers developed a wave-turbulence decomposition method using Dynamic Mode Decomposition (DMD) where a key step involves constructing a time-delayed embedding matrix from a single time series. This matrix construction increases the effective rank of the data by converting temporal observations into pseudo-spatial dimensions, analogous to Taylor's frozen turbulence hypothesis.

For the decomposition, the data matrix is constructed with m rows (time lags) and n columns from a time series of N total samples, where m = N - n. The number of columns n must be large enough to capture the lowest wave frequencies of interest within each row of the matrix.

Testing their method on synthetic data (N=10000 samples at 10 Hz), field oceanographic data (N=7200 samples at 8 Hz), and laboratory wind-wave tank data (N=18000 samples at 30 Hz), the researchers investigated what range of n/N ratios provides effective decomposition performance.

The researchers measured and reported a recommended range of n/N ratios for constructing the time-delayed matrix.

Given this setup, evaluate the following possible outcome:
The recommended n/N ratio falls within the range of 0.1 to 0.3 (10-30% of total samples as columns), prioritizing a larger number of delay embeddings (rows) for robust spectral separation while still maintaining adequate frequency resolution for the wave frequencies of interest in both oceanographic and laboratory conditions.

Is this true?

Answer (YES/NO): NO